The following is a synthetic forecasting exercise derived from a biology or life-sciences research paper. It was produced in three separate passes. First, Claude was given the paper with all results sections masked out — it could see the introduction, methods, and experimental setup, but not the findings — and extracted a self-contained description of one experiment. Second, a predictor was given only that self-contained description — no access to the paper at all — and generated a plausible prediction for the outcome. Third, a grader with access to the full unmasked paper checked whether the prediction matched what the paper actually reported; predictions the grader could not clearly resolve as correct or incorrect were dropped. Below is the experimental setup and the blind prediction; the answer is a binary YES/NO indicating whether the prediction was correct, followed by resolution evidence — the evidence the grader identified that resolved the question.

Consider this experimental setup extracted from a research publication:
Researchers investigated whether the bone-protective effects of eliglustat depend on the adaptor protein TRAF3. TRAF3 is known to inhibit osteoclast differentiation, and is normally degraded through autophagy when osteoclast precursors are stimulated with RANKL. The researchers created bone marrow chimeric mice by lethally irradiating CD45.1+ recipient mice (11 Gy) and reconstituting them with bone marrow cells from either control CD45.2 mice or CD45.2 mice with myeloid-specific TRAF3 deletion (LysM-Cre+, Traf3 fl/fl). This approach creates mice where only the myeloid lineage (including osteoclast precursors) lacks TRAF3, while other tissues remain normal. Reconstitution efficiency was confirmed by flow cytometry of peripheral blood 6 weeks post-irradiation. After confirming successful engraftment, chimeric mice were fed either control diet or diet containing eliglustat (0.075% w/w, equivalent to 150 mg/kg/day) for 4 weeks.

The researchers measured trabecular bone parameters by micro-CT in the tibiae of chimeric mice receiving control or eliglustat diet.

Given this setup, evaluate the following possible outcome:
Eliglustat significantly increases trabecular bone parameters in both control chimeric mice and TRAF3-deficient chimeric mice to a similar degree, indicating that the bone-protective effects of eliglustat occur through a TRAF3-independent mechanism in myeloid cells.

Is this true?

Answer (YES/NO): NO